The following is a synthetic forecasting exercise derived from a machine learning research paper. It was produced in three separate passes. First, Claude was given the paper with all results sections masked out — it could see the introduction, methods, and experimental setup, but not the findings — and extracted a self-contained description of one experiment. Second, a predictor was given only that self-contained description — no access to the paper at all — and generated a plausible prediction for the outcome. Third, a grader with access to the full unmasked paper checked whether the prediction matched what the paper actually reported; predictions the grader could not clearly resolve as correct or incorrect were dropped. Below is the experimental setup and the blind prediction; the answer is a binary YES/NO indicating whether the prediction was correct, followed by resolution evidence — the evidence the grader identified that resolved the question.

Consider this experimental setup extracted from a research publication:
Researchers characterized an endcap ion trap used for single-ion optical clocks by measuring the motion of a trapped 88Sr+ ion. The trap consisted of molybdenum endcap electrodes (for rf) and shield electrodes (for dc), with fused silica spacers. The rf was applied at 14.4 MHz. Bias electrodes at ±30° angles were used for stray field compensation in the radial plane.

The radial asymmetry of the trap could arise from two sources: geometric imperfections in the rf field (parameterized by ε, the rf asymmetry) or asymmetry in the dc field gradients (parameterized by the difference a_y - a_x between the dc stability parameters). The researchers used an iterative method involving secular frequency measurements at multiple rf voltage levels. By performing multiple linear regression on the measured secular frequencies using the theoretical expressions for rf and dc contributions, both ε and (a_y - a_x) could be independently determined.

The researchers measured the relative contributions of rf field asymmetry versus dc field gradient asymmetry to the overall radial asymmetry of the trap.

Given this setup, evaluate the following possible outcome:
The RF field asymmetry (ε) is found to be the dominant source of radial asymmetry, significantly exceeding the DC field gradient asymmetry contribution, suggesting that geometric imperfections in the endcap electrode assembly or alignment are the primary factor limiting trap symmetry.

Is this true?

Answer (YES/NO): NO